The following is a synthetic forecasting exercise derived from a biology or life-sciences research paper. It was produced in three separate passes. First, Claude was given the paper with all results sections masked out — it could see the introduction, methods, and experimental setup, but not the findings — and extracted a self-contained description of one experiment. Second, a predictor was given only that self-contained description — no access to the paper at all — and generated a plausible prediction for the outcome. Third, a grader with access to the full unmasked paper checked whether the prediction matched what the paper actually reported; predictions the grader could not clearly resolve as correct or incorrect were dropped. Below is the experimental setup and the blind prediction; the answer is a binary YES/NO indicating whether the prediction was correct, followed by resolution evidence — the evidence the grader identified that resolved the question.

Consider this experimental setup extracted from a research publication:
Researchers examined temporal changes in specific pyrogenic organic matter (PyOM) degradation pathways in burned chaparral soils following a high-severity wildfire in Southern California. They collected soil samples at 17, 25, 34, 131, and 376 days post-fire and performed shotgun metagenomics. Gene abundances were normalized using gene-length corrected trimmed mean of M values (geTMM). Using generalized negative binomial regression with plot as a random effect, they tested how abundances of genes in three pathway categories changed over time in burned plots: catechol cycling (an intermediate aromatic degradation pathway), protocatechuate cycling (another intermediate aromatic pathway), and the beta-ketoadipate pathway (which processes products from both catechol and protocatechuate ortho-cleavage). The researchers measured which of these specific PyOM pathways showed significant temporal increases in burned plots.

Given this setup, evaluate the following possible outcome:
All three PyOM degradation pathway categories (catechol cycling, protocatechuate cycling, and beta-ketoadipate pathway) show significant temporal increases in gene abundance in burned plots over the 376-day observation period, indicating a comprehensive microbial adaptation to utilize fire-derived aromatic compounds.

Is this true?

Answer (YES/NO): NO